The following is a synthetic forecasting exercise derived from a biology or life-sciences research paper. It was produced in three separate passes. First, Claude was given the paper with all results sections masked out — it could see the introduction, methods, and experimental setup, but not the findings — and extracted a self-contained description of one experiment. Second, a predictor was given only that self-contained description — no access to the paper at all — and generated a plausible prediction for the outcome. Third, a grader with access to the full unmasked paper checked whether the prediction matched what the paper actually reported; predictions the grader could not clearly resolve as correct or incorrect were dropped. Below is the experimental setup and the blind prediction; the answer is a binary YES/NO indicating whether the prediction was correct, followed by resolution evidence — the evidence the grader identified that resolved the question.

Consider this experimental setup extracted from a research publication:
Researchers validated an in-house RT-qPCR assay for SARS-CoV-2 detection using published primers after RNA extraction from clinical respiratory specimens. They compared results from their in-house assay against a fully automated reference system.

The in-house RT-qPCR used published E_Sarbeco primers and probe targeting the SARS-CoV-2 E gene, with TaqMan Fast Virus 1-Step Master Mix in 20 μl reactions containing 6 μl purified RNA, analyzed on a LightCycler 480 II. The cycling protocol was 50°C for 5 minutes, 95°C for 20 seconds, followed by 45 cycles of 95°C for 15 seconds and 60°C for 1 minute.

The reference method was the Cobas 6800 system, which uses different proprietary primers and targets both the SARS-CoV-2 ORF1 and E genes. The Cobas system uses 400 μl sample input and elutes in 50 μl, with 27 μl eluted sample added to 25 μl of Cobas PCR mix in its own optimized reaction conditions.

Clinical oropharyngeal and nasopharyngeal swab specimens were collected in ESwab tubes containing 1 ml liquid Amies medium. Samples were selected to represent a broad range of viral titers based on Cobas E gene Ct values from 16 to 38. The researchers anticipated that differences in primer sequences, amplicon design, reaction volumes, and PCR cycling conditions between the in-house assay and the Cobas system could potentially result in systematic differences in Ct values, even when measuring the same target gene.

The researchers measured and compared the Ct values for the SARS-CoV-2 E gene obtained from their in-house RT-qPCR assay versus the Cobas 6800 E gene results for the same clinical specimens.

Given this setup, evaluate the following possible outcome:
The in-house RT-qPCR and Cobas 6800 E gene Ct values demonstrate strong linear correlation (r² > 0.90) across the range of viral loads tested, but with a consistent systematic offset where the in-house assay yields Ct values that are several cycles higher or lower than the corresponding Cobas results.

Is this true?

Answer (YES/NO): NO